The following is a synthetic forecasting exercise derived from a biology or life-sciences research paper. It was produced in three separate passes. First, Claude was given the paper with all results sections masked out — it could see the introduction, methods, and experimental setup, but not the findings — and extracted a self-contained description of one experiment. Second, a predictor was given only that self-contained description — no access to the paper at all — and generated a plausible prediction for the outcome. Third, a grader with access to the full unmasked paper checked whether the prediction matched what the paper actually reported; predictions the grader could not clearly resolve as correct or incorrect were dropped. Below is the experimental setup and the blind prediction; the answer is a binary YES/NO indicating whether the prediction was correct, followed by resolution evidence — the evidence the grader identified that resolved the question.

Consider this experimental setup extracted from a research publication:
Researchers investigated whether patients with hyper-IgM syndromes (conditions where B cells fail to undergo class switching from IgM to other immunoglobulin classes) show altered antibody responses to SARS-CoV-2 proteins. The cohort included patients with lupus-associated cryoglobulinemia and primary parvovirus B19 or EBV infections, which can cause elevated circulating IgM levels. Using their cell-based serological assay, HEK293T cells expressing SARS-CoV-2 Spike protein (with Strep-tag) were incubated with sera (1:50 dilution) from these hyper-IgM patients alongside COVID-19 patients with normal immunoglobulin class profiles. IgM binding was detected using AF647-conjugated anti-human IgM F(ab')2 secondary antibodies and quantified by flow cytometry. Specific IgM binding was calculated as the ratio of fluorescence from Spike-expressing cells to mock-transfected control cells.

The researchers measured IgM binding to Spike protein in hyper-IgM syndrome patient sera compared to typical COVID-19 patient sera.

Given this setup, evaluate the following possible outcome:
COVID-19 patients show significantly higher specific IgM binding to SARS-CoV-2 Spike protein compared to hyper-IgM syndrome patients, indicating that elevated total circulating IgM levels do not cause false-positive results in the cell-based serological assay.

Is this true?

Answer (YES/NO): YES